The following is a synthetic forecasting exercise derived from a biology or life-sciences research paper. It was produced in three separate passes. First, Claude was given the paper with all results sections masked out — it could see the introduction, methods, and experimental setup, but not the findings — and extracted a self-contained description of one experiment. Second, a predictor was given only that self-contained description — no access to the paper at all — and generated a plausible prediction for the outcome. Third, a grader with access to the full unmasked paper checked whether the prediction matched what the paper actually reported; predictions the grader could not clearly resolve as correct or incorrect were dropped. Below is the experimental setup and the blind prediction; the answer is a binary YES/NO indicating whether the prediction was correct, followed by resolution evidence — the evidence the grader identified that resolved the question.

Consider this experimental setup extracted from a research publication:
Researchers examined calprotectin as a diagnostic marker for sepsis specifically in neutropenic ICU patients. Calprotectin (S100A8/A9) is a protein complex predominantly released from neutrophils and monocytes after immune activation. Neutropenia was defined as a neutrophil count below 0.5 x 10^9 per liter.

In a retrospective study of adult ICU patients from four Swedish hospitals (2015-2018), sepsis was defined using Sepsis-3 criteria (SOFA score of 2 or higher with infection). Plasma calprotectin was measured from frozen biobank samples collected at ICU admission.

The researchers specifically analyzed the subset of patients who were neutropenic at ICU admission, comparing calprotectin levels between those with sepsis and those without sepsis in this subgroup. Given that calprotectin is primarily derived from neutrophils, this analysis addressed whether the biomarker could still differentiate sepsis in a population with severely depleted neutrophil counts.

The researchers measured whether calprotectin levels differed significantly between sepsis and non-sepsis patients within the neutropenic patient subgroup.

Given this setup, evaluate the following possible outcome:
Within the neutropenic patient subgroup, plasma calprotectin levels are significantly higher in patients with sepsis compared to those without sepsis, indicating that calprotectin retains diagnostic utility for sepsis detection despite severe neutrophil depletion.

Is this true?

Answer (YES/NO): NO